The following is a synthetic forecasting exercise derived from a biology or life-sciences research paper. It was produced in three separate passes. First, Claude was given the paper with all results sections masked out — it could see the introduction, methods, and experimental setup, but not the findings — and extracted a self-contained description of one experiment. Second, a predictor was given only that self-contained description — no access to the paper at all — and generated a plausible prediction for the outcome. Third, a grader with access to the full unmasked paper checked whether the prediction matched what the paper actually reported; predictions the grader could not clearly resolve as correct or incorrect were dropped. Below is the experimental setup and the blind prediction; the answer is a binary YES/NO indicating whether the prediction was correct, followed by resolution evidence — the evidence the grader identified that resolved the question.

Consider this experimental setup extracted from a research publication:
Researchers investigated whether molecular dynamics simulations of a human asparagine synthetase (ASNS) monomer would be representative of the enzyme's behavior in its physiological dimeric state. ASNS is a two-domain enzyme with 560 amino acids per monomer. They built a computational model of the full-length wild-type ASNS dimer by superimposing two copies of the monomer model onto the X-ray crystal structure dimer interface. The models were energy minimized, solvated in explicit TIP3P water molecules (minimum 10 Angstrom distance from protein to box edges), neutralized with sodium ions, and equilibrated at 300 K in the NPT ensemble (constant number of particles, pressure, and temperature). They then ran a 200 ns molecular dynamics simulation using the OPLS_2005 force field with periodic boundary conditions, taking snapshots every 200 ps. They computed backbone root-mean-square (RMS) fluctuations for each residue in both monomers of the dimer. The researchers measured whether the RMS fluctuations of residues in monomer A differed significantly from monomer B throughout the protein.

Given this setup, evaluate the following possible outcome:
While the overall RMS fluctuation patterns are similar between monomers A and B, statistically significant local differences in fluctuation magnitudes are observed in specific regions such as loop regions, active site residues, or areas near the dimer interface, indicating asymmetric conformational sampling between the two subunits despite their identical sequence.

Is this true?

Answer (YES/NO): NO